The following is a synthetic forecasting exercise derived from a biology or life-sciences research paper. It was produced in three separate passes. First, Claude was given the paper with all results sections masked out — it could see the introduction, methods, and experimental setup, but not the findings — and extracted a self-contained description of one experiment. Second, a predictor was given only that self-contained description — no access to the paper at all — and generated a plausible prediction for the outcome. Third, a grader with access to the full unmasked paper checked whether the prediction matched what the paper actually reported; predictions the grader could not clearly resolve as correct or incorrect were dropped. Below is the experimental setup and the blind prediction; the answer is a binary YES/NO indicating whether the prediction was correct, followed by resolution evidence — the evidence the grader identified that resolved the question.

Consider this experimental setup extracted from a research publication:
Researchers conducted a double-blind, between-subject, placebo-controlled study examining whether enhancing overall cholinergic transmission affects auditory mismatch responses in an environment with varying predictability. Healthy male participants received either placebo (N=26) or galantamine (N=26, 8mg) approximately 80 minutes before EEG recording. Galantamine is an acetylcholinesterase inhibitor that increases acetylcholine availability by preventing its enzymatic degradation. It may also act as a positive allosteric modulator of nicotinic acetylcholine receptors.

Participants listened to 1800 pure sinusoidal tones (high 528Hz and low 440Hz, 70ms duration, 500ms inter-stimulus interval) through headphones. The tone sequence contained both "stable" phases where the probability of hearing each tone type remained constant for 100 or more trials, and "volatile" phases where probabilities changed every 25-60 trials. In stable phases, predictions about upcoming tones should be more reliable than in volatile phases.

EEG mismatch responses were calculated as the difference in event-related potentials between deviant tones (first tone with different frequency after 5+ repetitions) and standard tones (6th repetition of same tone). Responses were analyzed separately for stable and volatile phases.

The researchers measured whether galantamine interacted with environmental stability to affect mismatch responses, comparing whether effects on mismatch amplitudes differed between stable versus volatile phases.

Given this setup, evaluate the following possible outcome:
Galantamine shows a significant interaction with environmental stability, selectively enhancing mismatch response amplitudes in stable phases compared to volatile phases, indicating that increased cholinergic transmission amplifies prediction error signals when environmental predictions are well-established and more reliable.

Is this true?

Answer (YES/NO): NO